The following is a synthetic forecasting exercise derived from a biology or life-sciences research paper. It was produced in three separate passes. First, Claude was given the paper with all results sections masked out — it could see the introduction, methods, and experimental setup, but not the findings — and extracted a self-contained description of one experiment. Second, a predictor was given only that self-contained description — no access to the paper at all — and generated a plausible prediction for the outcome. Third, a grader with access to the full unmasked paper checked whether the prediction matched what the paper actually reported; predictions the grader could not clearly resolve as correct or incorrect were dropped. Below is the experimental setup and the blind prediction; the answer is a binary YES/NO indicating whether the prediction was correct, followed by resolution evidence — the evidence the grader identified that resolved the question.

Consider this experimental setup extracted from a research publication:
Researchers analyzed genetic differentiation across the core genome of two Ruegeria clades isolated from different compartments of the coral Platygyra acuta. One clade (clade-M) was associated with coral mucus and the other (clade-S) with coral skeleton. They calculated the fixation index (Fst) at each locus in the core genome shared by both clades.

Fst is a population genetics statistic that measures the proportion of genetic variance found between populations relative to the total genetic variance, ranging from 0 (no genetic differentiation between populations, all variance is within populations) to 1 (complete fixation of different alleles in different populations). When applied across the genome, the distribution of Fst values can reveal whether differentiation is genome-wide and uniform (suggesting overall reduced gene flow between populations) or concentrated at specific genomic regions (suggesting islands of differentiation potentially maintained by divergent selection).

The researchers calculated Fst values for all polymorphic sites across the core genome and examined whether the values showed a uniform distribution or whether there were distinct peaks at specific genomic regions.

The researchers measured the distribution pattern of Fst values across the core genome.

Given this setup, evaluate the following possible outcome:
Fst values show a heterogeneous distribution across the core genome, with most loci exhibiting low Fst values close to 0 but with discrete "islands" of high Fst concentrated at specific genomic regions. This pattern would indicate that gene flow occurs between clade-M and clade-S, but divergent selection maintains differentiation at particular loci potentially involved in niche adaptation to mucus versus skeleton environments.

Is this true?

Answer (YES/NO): NO